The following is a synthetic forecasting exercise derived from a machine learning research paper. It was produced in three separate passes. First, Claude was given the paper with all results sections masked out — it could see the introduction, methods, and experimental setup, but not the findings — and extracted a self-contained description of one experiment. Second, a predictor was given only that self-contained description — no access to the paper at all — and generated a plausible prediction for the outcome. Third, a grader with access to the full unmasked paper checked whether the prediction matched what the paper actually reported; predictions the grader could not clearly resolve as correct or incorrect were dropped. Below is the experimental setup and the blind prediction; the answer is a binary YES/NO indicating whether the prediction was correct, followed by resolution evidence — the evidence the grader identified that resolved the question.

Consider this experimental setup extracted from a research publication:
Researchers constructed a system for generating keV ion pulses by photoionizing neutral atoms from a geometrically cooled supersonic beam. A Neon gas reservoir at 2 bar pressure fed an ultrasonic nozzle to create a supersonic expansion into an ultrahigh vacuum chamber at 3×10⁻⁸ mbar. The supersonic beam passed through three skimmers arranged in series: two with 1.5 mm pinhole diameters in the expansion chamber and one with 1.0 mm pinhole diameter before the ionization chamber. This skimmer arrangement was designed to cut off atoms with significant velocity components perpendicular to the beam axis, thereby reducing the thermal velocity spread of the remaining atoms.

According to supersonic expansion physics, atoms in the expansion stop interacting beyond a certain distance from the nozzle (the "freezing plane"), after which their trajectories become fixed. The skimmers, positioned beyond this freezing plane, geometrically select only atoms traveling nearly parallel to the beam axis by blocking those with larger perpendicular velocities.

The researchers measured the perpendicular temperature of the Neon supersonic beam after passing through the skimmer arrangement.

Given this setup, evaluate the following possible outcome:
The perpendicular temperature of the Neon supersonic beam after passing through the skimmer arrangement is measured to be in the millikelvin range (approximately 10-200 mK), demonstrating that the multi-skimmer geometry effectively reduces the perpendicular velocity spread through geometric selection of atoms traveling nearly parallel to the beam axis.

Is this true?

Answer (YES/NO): NO